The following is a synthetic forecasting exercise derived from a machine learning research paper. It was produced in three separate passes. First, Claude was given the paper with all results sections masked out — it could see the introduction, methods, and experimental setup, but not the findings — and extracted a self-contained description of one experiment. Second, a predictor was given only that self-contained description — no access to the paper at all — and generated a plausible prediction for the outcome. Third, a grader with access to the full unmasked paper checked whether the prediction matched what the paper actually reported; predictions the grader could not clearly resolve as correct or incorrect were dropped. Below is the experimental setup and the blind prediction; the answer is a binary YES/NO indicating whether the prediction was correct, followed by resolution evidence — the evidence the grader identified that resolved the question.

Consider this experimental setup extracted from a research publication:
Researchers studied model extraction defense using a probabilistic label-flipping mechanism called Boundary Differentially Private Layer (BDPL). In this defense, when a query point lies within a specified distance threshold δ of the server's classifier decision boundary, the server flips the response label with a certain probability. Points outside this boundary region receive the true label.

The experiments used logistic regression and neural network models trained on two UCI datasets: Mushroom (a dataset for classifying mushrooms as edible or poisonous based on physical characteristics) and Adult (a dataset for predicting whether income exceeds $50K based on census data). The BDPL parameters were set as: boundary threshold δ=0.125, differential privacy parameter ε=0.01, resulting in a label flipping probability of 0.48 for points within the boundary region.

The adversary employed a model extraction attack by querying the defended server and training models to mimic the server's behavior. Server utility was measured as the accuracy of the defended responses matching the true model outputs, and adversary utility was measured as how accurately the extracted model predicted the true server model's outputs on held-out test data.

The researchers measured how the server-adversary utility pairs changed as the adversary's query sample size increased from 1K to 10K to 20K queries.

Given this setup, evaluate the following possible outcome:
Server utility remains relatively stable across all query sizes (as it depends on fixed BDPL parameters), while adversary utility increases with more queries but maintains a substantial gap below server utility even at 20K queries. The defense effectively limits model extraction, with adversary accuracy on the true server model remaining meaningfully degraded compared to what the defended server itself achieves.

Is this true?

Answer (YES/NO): NO